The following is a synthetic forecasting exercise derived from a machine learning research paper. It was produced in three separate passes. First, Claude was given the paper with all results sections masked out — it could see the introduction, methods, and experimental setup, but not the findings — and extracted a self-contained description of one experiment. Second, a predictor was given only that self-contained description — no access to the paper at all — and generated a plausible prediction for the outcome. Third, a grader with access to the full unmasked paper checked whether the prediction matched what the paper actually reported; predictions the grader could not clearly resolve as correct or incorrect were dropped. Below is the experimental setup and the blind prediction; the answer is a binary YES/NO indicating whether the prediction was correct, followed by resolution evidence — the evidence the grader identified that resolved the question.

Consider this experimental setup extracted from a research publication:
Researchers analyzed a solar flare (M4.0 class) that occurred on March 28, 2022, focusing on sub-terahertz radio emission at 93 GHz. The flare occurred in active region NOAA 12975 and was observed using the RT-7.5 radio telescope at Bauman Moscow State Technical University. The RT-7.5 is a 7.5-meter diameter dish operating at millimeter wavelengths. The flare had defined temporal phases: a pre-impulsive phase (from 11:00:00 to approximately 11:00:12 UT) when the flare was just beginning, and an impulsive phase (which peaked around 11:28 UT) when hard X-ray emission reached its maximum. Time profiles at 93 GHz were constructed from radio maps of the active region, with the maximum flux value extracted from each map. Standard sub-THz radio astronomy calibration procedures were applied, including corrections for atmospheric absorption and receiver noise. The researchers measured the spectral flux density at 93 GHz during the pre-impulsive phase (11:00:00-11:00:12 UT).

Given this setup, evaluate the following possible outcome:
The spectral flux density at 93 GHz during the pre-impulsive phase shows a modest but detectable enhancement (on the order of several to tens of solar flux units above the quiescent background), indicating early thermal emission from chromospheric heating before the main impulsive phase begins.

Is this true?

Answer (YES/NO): YES